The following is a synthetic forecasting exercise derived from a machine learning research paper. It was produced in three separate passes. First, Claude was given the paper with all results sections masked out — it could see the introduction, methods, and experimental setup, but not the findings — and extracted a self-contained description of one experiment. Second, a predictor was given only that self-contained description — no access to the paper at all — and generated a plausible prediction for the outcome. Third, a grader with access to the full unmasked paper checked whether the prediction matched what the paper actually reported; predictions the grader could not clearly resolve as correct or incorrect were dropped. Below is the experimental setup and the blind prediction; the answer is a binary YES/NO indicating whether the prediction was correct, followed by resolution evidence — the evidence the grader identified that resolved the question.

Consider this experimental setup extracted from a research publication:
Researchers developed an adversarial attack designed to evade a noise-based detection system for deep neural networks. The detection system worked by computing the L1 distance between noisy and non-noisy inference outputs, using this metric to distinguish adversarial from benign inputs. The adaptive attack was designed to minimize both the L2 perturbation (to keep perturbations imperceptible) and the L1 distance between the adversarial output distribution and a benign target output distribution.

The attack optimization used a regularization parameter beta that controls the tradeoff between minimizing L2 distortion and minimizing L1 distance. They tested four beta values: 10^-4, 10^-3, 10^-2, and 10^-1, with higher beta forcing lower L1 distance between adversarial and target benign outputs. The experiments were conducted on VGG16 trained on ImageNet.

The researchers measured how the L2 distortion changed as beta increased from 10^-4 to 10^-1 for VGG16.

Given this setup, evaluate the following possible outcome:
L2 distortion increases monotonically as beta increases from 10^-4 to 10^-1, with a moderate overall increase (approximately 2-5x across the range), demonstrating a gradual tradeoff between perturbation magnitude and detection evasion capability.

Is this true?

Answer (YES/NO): NO